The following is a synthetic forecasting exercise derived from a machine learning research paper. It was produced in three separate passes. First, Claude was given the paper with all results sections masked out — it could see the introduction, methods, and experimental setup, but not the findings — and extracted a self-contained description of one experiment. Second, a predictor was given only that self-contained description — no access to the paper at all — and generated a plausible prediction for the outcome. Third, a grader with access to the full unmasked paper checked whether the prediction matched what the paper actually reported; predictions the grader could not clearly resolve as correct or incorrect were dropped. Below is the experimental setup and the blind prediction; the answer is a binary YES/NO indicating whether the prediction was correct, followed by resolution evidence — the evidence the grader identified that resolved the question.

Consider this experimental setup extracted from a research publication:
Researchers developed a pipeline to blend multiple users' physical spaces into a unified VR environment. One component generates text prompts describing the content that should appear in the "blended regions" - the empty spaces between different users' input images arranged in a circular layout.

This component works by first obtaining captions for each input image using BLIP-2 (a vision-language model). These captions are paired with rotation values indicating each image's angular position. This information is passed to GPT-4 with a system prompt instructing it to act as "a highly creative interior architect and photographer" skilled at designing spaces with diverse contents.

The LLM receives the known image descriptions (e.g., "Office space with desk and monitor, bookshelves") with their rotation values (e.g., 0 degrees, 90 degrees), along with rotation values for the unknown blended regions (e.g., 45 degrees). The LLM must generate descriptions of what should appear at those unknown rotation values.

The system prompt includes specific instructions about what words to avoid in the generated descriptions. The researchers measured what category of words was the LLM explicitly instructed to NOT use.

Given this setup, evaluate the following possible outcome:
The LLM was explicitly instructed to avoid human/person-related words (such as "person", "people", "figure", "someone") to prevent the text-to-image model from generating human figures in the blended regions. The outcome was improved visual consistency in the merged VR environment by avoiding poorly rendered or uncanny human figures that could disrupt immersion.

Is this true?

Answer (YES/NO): NO